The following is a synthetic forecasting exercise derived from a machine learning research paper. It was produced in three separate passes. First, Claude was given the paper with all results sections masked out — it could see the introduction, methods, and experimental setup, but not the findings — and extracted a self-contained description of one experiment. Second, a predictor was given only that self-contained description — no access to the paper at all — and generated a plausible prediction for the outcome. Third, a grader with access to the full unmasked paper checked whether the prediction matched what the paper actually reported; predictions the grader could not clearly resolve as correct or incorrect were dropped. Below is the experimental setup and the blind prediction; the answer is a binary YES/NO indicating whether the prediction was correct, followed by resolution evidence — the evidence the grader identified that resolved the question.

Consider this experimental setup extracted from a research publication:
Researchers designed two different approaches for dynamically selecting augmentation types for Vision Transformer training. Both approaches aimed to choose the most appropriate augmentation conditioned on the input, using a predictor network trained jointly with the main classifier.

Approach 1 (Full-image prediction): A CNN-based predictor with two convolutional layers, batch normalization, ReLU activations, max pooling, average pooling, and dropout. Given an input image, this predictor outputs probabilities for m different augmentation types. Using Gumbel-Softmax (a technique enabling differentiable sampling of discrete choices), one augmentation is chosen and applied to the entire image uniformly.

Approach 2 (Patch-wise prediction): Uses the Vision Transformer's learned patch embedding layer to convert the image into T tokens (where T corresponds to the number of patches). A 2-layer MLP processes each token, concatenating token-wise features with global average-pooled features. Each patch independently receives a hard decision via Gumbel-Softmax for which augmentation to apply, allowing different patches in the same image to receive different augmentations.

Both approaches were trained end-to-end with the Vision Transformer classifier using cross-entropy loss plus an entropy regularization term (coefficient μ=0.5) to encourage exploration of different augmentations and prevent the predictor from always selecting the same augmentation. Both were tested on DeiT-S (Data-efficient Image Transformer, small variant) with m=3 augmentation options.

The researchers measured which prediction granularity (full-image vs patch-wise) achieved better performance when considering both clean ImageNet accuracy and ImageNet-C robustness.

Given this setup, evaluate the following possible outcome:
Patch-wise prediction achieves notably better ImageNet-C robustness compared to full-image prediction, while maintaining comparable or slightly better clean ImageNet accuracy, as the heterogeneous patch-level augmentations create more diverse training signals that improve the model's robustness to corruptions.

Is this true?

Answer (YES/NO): NO